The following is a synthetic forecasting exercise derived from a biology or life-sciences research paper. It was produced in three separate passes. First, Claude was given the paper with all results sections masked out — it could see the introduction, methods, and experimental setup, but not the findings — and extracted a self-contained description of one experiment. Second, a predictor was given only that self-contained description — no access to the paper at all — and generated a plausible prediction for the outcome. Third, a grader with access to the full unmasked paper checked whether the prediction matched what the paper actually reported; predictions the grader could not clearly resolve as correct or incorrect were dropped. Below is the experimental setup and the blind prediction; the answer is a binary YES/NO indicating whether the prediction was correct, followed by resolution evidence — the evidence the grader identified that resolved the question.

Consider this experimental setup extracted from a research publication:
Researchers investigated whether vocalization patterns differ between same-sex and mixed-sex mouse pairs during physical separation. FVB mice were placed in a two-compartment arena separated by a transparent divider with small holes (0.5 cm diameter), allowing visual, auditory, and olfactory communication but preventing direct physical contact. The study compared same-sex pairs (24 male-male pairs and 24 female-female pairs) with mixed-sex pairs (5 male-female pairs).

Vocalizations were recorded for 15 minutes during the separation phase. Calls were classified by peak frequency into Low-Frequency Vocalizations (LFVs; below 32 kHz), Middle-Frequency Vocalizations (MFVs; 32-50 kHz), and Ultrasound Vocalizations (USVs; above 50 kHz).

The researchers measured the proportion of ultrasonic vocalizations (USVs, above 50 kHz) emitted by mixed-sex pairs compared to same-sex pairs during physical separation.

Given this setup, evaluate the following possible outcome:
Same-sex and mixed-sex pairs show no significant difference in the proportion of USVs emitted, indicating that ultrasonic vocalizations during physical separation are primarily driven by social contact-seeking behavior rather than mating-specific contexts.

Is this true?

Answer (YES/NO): NO